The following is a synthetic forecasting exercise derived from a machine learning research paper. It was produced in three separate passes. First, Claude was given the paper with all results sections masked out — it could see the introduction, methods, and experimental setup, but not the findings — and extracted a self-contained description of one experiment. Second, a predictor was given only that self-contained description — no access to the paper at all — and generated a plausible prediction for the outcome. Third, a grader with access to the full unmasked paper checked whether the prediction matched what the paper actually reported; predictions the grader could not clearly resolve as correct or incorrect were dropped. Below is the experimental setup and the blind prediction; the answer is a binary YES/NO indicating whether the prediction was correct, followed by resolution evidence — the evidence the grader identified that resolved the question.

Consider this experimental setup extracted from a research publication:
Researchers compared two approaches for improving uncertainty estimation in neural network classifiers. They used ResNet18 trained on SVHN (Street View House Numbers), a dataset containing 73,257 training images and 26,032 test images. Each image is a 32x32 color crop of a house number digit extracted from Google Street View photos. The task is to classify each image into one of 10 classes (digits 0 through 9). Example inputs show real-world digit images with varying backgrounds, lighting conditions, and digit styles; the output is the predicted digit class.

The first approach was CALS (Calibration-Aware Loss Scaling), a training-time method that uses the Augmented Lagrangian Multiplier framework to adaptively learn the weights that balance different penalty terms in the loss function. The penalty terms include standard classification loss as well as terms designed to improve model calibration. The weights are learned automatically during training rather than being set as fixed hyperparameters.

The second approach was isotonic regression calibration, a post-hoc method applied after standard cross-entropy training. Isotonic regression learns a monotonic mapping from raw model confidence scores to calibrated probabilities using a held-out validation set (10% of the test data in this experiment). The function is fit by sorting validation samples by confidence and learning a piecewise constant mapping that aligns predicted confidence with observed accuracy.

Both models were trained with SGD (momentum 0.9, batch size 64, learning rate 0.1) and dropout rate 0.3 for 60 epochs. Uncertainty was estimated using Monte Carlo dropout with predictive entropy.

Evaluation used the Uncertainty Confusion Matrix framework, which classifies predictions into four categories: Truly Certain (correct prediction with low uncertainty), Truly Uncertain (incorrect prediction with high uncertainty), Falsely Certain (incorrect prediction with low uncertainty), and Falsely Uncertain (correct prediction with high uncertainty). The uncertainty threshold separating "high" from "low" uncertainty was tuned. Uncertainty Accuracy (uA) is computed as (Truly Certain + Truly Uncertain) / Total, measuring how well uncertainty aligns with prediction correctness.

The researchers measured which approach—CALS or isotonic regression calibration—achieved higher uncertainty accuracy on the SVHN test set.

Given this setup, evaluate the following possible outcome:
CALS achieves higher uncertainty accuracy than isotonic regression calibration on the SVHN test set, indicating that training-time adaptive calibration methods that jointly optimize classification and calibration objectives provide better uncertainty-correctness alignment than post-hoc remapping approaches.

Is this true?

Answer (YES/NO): YES